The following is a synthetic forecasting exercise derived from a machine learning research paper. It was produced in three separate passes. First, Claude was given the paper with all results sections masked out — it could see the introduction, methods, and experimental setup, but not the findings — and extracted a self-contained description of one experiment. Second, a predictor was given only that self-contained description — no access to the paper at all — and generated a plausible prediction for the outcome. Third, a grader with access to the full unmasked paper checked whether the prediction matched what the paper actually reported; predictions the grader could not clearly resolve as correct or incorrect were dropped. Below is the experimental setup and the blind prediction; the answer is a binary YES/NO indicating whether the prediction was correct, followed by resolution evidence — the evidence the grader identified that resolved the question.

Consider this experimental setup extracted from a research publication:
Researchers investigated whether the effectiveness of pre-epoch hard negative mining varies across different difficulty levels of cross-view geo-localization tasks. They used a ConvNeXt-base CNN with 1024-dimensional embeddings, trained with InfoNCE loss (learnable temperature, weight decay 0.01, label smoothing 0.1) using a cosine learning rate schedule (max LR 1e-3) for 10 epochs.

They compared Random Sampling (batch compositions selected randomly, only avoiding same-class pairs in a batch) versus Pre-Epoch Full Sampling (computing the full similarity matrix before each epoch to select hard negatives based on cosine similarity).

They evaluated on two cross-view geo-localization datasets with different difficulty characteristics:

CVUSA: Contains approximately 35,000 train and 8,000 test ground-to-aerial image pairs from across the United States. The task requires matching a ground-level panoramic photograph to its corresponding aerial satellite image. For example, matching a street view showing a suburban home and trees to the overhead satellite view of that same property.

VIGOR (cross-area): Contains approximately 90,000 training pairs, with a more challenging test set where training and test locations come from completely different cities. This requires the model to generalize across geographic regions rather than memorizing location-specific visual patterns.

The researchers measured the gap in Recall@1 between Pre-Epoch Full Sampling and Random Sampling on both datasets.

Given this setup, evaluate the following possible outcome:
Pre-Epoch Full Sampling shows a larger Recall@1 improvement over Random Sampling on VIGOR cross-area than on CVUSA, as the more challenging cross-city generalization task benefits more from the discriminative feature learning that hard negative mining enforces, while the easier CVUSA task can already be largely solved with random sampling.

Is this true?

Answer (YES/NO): YES